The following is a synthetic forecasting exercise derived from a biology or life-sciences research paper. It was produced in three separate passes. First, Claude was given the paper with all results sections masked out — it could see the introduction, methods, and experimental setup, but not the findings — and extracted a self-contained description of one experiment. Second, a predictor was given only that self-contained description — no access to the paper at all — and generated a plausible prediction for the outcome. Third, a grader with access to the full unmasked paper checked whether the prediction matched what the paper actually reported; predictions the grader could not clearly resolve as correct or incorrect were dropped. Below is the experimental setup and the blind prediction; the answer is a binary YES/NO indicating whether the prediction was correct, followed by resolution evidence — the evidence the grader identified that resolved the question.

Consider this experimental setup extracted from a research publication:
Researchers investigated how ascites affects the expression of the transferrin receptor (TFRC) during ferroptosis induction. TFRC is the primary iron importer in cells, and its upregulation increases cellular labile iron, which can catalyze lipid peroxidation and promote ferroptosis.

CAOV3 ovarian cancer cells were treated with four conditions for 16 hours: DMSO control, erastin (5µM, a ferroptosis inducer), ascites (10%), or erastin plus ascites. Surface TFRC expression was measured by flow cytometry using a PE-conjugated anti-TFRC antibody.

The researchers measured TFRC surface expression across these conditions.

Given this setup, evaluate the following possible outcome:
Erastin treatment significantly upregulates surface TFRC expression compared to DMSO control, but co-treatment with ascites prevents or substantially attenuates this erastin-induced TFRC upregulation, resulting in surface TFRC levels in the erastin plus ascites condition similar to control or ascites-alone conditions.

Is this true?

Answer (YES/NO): YES